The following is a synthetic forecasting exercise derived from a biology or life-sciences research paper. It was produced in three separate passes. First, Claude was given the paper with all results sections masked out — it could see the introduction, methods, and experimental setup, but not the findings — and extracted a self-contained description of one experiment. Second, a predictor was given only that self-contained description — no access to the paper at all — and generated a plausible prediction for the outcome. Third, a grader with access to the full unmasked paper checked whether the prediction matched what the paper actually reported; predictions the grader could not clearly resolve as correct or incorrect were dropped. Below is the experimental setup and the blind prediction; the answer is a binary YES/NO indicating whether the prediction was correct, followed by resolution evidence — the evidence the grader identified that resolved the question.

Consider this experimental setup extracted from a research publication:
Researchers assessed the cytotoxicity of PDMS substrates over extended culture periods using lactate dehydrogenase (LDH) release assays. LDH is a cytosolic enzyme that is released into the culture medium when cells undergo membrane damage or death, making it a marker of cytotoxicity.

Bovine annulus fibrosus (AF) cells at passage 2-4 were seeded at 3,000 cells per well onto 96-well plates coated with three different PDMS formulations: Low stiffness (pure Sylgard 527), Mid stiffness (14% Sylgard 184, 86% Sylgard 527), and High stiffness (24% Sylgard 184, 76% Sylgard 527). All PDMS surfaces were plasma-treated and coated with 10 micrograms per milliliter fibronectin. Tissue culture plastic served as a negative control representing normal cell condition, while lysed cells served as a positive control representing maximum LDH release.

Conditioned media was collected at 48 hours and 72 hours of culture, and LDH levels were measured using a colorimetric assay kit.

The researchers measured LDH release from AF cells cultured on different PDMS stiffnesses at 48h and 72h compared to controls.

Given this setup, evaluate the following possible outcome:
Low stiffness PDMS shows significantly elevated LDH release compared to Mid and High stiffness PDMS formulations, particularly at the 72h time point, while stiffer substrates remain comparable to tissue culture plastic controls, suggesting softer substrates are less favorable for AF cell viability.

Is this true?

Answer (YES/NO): NO